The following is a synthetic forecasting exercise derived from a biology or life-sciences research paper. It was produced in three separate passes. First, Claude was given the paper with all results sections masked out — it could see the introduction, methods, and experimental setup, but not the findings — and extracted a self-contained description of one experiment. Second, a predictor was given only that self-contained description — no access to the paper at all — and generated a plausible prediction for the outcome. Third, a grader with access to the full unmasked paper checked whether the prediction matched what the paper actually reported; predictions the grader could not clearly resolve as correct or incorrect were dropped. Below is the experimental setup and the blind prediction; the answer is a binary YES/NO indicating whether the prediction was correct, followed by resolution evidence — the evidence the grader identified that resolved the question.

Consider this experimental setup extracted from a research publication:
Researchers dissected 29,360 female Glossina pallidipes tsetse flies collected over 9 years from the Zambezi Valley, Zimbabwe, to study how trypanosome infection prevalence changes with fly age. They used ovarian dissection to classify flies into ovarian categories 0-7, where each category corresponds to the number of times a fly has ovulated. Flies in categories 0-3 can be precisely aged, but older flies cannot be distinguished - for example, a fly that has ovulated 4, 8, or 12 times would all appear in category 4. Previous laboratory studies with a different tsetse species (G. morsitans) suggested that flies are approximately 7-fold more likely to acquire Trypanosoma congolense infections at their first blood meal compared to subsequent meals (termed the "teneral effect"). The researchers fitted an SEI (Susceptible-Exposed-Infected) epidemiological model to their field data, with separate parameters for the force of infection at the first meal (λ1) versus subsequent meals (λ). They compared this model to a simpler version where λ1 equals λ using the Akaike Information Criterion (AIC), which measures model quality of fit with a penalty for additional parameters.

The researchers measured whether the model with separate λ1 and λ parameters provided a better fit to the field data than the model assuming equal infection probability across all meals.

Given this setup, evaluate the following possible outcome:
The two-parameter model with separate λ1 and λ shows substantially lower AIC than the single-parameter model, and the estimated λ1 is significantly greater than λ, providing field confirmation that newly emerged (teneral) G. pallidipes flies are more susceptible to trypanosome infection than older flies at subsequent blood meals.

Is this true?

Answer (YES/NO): NO